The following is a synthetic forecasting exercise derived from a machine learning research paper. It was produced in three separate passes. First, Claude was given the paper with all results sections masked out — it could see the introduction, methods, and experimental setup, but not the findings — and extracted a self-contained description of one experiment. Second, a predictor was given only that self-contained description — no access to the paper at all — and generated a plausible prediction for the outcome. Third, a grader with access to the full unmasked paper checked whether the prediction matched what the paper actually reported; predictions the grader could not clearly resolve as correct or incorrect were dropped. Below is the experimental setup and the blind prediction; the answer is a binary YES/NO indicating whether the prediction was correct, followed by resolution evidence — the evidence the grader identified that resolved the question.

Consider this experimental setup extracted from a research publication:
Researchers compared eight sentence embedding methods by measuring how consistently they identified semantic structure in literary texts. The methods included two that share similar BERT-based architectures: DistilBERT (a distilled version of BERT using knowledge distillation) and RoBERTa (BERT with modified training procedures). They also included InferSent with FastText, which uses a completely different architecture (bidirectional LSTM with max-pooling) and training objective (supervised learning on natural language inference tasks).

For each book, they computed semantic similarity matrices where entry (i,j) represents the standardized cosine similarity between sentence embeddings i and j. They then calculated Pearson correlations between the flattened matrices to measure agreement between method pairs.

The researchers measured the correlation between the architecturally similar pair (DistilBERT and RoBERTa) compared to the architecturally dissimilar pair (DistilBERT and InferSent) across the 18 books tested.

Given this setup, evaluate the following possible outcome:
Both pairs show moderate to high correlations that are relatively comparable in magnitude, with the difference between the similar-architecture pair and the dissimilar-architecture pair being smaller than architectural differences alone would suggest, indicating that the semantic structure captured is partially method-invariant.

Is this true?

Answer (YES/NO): YES